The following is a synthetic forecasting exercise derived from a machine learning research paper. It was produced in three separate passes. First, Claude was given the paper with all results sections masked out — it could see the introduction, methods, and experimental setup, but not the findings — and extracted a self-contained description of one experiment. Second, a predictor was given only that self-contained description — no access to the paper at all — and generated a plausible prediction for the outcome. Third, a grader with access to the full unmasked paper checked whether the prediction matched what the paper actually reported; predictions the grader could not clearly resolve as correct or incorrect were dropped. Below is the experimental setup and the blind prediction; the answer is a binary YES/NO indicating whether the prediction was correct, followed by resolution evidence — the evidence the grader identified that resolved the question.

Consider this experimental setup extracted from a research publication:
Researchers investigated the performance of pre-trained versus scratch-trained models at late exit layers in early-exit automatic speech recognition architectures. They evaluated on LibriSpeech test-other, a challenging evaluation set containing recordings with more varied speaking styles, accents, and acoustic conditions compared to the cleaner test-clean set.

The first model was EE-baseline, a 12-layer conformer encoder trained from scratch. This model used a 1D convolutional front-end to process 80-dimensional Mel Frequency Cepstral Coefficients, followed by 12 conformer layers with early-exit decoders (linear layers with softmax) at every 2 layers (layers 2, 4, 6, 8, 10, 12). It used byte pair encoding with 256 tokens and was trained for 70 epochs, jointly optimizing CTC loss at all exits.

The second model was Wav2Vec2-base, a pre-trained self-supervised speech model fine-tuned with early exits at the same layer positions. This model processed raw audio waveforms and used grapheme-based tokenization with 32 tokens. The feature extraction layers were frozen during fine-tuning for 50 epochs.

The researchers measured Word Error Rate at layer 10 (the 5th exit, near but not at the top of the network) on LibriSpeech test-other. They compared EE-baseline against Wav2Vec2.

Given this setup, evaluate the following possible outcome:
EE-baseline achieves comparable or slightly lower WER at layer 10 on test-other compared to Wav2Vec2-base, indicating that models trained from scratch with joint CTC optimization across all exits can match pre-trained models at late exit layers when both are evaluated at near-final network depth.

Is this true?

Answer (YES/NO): NO